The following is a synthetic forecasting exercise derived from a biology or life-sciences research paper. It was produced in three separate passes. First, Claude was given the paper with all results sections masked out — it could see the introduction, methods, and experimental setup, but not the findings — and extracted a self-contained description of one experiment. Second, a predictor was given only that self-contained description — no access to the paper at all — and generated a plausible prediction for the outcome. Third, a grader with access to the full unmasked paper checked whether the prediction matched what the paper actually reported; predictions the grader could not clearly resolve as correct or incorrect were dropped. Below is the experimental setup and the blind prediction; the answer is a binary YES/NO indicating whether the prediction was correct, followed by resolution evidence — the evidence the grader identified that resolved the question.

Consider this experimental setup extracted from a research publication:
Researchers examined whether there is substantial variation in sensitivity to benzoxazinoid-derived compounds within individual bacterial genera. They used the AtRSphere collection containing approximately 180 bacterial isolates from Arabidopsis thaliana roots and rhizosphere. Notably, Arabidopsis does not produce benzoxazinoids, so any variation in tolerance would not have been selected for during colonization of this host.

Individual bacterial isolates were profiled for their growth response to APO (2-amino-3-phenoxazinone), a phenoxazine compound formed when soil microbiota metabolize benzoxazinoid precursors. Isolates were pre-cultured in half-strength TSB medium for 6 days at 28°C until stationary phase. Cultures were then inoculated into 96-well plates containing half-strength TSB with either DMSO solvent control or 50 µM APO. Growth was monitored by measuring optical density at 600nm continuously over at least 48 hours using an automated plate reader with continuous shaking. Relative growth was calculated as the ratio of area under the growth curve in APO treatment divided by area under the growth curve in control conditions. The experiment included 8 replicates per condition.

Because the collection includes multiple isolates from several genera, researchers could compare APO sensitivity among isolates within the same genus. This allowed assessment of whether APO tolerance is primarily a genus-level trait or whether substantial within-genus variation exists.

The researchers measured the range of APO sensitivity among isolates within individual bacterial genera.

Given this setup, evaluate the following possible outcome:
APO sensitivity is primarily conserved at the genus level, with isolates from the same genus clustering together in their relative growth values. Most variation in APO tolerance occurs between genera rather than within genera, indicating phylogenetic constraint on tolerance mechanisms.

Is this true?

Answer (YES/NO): NO